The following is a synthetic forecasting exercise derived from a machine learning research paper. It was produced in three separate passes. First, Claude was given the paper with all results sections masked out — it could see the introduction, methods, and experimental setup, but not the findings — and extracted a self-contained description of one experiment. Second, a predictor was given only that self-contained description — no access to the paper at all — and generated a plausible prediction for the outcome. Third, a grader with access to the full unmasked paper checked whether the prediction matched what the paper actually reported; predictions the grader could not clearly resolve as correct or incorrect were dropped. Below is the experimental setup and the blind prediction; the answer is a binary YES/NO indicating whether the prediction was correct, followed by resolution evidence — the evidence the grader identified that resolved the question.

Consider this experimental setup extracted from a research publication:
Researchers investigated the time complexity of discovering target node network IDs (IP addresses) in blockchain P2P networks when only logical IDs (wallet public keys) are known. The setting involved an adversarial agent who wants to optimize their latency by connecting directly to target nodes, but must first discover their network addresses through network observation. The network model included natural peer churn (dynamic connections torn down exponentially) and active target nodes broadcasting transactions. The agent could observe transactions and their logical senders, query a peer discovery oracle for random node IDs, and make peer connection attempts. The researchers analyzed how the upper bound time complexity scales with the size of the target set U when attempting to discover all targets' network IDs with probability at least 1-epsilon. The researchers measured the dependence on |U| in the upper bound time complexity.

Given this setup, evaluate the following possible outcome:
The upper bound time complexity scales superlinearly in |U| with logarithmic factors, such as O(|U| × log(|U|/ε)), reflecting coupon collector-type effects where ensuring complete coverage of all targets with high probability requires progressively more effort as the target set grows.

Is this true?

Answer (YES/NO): NO